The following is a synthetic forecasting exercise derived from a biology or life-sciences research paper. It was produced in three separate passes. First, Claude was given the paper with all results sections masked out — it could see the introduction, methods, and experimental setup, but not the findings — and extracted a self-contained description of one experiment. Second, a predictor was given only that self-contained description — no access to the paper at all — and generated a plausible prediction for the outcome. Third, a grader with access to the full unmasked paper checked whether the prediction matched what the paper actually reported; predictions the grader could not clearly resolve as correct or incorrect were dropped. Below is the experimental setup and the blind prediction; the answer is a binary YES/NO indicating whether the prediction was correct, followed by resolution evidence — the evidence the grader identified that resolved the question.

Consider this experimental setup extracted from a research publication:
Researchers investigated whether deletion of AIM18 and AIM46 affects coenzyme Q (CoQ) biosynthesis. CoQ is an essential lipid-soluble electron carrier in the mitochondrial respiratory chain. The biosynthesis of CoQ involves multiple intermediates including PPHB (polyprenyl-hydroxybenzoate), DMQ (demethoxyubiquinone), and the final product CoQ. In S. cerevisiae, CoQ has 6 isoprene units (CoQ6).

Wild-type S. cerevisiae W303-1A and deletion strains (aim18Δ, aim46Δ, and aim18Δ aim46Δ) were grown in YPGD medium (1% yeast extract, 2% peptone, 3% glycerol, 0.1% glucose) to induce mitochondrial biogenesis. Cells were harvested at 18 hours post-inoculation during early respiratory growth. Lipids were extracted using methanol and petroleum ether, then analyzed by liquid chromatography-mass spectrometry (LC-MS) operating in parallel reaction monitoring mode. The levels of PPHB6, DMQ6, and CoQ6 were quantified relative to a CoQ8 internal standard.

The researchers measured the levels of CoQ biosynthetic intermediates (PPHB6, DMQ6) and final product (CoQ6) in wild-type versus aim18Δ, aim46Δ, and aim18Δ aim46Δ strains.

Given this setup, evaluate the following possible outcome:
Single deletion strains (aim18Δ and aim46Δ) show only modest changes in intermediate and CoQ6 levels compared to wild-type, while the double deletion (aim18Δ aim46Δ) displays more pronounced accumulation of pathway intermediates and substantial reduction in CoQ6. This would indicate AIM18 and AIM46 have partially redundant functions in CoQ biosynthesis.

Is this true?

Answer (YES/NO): NO